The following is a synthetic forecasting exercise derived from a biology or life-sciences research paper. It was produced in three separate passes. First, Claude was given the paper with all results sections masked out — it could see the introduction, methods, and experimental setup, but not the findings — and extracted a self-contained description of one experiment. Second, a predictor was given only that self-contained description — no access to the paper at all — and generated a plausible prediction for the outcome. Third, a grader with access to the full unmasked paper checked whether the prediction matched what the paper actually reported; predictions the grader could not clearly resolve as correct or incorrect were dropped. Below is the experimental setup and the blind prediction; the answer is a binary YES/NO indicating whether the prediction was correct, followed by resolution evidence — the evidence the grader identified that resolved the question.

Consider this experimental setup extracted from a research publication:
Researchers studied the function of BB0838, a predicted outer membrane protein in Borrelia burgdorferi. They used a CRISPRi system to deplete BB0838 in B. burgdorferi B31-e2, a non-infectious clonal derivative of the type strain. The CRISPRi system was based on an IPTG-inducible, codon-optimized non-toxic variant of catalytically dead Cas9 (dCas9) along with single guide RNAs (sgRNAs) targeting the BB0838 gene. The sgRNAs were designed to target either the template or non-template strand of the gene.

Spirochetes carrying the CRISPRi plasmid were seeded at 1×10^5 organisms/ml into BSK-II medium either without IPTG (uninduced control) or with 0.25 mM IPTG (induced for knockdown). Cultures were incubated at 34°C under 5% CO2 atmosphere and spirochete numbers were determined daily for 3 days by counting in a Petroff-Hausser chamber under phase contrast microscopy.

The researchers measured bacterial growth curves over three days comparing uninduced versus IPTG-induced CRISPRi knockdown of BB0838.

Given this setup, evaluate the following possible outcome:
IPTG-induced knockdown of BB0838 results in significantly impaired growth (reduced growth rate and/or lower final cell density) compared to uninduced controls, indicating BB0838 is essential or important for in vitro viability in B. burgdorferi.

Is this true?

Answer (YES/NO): YES